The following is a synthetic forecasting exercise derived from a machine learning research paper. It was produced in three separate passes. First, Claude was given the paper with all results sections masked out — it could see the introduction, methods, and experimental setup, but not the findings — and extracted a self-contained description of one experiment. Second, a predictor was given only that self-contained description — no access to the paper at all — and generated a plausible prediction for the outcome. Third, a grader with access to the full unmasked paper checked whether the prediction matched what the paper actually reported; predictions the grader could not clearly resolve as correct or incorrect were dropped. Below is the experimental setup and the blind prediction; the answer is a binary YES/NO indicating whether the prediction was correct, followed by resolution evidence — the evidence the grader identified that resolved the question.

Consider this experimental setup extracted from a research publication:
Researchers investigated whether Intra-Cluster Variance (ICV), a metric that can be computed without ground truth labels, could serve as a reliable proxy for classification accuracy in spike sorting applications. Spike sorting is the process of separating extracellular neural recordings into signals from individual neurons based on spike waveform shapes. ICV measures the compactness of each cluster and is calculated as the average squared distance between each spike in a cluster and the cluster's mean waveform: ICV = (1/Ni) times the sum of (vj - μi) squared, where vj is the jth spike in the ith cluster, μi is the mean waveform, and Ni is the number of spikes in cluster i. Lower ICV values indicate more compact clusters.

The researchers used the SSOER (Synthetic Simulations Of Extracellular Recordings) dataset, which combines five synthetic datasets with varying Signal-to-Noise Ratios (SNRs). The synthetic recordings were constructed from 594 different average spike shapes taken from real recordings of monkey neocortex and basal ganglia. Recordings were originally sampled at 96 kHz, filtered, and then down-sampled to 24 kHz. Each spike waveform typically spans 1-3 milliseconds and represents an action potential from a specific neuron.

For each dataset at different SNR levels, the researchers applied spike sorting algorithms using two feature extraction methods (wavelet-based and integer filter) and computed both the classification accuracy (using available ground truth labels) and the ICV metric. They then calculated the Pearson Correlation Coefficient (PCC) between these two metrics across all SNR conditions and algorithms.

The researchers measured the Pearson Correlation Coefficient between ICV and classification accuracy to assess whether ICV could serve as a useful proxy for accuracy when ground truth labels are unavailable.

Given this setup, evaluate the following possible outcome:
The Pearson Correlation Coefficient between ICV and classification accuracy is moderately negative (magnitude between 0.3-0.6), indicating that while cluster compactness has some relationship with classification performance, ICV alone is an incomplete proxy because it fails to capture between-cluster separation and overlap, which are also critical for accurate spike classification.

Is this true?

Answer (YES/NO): NO